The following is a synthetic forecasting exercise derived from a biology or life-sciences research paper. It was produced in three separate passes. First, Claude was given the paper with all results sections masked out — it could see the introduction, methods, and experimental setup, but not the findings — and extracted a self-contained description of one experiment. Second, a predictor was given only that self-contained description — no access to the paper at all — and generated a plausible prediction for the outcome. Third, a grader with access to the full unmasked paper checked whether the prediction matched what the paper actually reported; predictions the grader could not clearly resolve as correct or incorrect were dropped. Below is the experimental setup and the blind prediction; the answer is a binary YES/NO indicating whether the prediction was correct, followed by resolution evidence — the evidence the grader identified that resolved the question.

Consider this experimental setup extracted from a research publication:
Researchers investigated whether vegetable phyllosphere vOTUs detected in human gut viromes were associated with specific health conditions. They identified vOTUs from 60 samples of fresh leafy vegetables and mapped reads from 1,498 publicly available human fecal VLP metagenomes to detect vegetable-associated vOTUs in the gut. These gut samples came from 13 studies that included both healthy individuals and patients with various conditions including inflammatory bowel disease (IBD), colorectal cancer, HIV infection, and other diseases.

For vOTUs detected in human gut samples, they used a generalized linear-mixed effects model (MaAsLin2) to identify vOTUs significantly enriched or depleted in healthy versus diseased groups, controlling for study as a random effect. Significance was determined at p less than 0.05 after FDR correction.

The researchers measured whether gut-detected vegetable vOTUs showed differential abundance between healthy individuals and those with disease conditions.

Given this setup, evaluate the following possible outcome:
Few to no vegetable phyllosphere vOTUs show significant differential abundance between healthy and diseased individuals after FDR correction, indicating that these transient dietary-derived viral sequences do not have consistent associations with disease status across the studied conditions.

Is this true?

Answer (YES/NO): NO